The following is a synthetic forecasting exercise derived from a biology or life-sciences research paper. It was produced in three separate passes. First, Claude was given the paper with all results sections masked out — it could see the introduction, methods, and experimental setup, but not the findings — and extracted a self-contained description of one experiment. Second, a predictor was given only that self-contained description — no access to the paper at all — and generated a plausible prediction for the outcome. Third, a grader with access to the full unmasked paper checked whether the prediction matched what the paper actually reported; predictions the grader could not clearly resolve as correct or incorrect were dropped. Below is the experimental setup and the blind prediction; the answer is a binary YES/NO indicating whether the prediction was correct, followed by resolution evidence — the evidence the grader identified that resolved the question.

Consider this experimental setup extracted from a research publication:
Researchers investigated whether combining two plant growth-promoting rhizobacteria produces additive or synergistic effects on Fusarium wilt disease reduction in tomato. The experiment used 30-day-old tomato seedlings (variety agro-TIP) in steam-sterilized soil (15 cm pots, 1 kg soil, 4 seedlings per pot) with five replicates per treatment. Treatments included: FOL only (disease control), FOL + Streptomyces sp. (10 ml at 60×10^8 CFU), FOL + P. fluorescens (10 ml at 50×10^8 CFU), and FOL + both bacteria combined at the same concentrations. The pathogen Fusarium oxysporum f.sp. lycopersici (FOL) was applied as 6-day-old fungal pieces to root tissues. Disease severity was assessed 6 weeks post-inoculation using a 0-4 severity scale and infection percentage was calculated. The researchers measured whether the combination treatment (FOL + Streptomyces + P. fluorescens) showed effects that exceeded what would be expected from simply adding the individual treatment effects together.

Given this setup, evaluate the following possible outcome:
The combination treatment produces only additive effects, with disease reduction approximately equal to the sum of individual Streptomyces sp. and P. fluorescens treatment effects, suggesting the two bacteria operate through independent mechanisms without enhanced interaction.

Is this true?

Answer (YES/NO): NO